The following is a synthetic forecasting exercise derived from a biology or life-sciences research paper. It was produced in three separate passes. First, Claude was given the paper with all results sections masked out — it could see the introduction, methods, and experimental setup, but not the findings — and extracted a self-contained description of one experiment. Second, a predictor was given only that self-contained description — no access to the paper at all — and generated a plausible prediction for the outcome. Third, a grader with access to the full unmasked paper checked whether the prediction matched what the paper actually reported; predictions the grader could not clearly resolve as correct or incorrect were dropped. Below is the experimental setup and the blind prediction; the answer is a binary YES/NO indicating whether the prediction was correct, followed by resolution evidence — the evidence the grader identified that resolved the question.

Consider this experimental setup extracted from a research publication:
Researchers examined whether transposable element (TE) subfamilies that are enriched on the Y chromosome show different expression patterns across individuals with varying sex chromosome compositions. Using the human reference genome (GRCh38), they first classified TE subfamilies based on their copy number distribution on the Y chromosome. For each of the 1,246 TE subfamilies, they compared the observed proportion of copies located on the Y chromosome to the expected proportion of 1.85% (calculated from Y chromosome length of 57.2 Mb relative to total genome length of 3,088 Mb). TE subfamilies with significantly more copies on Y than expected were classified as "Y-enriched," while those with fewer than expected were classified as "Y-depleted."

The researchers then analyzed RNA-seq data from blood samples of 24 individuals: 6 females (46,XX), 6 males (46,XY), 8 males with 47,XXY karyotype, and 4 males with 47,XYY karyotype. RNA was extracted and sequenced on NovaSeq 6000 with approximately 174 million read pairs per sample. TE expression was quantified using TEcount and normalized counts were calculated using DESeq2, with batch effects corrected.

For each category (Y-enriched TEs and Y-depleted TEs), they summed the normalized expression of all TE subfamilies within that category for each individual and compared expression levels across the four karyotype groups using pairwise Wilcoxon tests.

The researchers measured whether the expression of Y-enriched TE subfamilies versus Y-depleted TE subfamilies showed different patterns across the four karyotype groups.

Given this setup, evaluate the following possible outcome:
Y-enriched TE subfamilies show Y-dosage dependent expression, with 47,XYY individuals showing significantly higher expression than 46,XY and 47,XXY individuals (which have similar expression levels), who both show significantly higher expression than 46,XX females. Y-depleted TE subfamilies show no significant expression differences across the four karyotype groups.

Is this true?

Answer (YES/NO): NO